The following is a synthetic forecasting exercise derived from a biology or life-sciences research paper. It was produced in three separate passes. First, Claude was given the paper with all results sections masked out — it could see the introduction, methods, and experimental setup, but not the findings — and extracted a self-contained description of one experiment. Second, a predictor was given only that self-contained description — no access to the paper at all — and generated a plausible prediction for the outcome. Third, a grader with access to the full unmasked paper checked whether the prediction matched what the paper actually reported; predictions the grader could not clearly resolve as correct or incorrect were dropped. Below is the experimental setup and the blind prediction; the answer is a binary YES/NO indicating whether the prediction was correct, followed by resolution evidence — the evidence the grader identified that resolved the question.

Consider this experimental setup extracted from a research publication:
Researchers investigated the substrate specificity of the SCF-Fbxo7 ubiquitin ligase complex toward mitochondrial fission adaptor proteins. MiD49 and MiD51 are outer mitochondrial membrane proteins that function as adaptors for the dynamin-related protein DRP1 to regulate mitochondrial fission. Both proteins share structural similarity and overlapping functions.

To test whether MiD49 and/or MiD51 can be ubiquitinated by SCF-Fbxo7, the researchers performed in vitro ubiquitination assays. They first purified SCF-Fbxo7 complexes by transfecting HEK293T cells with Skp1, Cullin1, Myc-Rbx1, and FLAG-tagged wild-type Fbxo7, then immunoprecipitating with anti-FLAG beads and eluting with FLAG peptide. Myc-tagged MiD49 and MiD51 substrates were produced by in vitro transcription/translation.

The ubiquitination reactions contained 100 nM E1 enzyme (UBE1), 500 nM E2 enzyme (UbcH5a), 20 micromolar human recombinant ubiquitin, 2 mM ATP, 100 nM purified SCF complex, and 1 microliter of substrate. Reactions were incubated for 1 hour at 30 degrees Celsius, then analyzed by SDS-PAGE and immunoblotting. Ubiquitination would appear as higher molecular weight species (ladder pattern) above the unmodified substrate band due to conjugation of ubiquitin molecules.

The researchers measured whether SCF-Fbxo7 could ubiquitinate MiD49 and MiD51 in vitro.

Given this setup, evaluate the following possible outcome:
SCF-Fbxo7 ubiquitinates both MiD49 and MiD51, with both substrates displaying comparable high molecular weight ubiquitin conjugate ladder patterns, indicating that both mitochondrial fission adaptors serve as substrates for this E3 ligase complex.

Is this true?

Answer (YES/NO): NO